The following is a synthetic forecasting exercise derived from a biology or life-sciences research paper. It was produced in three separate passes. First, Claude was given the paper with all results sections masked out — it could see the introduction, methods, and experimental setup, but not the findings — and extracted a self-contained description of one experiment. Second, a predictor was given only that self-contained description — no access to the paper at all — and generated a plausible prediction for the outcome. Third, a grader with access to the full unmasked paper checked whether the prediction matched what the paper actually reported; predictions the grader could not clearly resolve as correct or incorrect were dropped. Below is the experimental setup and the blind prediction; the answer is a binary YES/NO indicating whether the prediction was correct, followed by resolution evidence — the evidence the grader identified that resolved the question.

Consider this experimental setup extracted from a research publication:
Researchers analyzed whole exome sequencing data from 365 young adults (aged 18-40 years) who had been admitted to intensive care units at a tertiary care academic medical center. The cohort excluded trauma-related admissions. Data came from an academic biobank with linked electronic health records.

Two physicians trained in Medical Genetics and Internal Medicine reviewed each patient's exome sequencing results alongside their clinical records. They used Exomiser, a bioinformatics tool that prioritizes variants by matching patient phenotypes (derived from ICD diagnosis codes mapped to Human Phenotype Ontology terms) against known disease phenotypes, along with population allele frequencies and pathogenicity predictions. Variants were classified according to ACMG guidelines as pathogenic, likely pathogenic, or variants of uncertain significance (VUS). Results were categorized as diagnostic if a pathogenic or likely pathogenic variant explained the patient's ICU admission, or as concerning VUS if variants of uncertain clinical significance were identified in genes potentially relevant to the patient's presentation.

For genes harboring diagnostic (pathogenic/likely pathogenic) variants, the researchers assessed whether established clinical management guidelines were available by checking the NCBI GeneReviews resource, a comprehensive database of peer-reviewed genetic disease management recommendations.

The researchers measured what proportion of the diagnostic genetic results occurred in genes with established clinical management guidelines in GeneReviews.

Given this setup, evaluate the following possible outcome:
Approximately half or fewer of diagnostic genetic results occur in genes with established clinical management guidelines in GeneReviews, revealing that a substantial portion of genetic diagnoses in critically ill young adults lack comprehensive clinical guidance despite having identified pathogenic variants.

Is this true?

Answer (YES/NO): NO